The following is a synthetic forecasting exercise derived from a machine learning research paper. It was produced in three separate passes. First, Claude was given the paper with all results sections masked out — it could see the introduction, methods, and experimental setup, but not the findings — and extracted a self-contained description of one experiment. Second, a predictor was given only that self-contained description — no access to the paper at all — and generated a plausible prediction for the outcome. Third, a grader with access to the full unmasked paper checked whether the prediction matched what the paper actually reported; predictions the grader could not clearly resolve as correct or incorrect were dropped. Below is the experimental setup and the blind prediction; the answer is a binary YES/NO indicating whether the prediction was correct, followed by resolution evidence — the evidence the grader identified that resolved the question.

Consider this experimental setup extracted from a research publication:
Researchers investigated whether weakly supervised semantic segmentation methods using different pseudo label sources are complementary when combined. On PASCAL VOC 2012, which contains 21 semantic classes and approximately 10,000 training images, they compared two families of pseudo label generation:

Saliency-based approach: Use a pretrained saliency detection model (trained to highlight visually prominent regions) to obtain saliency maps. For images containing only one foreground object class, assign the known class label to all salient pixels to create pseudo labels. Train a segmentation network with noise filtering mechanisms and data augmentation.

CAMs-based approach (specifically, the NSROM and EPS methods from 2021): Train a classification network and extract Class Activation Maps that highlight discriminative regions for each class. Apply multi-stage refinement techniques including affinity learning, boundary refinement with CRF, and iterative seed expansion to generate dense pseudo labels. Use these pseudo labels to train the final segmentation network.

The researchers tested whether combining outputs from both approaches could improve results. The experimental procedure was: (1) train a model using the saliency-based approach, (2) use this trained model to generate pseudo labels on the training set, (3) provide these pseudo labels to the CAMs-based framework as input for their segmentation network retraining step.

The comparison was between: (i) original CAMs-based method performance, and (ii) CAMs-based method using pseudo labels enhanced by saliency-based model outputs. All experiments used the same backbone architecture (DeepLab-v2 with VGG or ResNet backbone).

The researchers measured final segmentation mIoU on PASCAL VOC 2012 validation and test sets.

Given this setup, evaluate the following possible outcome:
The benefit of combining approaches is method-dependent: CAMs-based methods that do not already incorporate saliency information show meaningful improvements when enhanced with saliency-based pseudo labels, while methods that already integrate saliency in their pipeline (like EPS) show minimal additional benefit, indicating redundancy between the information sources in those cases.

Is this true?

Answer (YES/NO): NO